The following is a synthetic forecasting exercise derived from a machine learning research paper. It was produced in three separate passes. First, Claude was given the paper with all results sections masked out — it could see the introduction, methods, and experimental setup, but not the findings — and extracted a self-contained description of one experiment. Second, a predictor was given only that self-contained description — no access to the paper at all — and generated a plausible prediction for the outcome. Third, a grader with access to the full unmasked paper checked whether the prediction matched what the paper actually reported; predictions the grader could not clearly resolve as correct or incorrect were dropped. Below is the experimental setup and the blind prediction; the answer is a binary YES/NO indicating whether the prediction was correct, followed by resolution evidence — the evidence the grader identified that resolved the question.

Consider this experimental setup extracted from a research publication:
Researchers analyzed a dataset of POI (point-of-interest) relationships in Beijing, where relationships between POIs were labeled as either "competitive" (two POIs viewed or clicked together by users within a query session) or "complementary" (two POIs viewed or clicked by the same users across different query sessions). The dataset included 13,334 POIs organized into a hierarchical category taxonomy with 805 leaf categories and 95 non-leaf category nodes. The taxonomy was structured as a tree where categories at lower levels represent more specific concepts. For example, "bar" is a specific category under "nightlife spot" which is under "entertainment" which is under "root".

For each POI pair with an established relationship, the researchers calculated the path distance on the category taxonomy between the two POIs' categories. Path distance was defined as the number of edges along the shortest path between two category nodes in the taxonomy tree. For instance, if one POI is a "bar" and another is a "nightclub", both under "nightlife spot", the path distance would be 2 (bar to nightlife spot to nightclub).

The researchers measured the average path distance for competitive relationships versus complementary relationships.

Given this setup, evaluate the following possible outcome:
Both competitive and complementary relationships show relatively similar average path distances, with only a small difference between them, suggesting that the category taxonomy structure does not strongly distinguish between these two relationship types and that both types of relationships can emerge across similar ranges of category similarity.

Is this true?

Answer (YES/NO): NO